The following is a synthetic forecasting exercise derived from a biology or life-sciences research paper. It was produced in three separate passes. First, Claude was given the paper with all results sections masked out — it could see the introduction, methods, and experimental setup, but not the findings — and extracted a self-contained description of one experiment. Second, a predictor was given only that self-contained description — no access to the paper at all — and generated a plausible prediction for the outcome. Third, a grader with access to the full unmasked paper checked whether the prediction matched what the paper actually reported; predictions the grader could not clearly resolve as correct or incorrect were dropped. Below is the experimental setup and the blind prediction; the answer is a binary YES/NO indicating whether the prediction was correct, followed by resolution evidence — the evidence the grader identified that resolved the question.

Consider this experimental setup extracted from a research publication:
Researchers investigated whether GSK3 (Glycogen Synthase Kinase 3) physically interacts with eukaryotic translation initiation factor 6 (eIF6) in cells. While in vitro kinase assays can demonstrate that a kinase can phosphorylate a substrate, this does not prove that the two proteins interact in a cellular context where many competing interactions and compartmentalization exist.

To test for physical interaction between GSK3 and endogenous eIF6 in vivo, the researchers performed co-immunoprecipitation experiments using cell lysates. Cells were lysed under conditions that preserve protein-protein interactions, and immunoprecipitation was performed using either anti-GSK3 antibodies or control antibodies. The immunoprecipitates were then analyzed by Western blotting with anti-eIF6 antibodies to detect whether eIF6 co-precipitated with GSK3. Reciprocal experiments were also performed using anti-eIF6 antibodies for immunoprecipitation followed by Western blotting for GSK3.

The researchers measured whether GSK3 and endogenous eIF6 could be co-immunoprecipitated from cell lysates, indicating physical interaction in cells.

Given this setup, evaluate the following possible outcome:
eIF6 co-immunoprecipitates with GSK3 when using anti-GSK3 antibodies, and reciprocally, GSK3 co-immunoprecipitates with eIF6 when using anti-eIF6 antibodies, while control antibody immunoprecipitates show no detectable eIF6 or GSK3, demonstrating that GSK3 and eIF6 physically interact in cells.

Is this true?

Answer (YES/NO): NO